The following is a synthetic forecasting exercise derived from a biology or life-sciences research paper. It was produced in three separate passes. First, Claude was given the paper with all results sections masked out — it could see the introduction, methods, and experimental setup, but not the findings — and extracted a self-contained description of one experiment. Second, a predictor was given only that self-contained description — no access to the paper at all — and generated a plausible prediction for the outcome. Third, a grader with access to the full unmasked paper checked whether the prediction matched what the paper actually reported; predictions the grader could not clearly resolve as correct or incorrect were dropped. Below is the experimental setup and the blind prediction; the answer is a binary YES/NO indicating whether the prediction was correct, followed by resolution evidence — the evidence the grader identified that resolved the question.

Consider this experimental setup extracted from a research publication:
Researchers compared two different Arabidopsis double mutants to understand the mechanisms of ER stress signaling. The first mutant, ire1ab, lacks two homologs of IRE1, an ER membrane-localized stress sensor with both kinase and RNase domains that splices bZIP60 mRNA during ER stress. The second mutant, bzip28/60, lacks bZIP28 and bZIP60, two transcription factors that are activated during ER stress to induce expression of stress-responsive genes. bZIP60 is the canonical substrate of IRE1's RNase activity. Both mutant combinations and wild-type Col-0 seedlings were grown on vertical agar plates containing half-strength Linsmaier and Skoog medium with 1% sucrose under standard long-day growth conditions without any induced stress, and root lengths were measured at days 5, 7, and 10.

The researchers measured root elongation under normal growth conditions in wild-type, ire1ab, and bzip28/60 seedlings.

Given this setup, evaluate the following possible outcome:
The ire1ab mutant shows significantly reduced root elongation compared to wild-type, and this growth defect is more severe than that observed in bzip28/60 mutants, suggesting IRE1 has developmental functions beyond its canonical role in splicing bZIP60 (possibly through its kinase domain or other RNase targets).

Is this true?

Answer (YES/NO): YES